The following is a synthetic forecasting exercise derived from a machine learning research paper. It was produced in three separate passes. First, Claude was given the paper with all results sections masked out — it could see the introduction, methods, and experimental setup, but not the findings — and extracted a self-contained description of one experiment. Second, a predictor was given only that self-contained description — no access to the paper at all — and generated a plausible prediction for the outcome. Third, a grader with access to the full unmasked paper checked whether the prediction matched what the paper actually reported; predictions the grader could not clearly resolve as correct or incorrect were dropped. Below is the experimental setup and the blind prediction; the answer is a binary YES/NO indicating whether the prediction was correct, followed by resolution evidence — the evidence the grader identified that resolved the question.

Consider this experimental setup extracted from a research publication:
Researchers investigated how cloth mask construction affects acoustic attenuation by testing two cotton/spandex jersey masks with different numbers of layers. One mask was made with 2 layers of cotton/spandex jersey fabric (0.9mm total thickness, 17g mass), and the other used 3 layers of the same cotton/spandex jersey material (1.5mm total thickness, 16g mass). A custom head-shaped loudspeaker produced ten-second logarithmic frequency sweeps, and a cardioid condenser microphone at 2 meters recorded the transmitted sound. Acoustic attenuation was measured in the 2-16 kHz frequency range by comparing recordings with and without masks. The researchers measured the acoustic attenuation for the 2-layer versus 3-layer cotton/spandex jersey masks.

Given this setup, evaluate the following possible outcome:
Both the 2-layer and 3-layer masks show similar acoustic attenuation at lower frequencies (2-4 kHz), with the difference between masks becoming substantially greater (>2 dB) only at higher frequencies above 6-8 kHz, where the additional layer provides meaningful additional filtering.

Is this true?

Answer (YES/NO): NO